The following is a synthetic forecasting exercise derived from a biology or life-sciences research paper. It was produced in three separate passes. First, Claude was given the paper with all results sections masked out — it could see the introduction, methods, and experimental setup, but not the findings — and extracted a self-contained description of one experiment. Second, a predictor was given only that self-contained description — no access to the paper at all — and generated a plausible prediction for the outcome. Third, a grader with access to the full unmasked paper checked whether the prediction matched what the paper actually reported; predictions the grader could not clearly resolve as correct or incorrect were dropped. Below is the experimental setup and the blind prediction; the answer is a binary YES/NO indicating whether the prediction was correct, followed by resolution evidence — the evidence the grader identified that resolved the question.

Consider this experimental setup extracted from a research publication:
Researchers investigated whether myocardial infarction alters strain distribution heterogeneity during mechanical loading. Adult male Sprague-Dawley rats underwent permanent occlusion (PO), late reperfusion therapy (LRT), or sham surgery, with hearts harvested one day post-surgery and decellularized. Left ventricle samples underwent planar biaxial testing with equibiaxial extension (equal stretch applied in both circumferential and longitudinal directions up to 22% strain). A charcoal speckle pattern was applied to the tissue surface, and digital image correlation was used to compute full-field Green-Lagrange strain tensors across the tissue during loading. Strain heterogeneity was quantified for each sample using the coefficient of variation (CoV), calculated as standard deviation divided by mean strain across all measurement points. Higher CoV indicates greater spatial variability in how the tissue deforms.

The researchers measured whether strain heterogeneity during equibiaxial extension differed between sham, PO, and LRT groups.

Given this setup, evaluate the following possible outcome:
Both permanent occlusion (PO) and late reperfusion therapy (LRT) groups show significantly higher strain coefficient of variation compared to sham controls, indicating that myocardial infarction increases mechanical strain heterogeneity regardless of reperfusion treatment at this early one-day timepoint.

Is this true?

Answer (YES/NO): NO